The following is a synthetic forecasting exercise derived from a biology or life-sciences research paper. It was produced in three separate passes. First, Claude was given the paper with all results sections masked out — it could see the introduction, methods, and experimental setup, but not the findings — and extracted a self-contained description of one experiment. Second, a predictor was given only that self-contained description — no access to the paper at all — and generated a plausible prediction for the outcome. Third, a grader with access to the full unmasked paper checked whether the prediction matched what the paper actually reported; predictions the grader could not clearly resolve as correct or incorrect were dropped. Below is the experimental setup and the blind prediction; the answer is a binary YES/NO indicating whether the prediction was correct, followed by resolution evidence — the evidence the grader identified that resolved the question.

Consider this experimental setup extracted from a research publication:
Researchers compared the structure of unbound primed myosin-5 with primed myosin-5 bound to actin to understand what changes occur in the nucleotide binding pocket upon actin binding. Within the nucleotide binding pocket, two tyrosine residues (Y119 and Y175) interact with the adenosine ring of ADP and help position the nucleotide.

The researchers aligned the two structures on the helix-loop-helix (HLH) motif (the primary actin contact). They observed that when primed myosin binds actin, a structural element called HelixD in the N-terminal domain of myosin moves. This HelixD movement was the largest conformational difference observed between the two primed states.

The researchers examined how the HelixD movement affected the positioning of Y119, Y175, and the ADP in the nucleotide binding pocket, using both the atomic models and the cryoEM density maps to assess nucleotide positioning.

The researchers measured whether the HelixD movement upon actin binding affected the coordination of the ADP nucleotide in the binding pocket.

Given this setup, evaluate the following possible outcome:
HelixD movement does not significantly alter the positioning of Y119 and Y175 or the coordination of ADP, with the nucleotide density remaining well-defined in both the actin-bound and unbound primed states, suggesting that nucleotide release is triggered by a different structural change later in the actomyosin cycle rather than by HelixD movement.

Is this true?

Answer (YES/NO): NO